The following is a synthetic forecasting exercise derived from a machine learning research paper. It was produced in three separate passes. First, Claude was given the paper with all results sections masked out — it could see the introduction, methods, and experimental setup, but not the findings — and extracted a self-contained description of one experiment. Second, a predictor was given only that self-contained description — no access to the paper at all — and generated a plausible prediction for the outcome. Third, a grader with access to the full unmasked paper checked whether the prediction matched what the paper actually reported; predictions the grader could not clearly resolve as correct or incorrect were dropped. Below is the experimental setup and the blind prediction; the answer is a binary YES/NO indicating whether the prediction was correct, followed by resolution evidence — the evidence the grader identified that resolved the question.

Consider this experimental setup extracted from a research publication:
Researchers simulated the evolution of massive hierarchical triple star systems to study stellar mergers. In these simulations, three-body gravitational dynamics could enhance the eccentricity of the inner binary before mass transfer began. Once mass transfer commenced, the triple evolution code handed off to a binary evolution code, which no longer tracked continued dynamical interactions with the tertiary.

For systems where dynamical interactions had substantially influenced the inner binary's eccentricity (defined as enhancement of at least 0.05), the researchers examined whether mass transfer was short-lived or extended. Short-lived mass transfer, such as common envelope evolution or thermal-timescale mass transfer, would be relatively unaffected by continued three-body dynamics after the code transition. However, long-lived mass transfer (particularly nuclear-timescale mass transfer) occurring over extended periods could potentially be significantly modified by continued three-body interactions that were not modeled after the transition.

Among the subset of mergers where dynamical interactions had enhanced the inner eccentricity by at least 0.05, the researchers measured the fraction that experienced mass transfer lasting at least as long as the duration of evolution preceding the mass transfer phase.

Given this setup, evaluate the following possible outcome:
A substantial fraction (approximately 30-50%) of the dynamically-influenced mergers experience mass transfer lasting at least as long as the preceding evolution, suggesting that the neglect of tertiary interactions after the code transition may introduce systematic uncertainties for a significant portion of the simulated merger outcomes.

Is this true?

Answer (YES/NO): YES